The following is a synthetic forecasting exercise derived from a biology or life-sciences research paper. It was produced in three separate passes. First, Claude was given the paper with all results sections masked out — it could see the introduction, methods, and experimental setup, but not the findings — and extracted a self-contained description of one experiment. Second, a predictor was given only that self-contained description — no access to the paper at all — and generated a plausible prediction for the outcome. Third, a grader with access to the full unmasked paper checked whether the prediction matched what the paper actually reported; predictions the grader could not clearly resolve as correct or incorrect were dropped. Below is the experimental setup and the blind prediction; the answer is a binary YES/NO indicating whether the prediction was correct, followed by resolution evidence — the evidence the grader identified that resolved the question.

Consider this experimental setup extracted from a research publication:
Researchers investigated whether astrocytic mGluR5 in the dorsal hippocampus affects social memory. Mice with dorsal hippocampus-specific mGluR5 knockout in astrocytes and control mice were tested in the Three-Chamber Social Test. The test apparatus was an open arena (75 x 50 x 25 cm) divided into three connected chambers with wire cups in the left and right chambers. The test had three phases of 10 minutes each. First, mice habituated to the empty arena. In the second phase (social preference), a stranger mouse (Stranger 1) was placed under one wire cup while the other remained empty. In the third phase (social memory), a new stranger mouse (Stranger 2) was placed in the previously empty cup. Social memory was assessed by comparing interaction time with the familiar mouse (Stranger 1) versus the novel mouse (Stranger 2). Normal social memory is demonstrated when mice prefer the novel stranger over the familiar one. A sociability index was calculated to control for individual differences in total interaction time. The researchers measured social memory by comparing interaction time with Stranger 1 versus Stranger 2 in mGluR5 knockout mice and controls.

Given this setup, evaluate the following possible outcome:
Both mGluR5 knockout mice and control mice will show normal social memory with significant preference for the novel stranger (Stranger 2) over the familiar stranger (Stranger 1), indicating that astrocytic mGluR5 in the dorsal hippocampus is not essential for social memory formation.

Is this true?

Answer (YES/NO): YES